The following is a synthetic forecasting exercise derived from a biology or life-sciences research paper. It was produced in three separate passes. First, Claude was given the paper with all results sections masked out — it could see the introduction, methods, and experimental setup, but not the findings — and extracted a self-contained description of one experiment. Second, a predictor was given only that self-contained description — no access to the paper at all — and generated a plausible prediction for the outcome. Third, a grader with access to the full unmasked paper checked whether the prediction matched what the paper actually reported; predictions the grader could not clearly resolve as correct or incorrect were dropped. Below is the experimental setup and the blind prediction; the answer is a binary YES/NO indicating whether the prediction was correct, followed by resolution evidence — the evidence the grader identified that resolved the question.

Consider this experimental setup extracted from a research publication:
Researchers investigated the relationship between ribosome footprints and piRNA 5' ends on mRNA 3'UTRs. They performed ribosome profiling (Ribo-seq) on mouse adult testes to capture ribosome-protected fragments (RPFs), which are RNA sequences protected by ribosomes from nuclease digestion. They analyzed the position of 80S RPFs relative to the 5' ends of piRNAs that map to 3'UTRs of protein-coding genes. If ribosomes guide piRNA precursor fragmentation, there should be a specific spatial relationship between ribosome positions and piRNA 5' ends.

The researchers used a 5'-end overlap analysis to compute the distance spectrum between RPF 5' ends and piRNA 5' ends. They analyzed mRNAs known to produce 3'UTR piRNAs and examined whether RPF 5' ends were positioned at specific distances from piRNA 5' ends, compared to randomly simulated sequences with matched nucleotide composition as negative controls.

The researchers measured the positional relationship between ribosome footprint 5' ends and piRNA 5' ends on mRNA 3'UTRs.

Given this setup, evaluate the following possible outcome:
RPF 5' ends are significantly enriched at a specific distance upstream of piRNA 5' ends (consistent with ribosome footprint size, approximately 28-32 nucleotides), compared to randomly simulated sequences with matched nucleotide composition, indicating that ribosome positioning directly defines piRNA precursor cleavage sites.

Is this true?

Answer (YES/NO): NO